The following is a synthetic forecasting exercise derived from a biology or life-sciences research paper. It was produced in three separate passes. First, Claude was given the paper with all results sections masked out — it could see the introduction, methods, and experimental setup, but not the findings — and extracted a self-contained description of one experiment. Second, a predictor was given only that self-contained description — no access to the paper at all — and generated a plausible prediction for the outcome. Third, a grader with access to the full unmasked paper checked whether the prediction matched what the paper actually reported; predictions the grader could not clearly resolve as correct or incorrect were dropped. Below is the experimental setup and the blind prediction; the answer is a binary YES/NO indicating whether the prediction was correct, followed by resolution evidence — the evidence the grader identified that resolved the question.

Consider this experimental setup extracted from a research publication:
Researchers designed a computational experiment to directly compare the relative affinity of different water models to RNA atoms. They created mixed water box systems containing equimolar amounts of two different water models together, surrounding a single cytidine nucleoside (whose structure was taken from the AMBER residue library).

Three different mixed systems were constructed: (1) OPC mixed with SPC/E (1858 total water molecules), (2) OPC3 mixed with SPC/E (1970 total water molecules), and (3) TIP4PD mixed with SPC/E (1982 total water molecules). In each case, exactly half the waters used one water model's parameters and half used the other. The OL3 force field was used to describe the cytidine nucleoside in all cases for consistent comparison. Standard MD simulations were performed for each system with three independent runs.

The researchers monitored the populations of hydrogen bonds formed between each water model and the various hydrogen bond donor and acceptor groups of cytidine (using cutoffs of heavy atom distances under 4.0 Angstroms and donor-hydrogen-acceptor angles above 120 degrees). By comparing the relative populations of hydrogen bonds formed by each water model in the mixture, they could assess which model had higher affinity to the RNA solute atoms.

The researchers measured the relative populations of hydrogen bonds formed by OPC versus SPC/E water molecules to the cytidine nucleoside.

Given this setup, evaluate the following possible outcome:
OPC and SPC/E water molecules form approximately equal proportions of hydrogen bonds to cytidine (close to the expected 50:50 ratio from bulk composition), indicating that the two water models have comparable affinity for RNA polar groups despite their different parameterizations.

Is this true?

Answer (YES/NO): NO